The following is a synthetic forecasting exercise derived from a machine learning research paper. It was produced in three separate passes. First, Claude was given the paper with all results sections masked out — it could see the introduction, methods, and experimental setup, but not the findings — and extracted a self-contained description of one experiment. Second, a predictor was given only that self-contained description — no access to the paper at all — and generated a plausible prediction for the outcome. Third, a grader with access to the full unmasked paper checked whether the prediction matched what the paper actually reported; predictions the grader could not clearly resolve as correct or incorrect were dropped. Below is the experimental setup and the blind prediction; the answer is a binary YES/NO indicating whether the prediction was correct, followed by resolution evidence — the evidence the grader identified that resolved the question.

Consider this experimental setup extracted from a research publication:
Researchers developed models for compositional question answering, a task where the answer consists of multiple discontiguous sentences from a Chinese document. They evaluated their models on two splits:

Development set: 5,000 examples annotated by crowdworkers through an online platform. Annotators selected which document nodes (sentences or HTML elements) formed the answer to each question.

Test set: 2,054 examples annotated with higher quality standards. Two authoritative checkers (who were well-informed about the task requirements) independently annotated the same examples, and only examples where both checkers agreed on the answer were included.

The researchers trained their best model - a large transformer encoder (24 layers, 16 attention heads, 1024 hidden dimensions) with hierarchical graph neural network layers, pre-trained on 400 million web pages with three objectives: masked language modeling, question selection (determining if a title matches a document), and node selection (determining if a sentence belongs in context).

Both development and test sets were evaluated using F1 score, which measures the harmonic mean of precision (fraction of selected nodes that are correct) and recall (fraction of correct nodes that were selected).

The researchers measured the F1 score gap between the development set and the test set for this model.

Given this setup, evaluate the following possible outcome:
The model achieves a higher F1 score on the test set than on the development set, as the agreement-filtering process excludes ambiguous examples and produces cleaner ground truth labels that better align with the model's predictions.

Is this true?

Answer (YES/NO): NO